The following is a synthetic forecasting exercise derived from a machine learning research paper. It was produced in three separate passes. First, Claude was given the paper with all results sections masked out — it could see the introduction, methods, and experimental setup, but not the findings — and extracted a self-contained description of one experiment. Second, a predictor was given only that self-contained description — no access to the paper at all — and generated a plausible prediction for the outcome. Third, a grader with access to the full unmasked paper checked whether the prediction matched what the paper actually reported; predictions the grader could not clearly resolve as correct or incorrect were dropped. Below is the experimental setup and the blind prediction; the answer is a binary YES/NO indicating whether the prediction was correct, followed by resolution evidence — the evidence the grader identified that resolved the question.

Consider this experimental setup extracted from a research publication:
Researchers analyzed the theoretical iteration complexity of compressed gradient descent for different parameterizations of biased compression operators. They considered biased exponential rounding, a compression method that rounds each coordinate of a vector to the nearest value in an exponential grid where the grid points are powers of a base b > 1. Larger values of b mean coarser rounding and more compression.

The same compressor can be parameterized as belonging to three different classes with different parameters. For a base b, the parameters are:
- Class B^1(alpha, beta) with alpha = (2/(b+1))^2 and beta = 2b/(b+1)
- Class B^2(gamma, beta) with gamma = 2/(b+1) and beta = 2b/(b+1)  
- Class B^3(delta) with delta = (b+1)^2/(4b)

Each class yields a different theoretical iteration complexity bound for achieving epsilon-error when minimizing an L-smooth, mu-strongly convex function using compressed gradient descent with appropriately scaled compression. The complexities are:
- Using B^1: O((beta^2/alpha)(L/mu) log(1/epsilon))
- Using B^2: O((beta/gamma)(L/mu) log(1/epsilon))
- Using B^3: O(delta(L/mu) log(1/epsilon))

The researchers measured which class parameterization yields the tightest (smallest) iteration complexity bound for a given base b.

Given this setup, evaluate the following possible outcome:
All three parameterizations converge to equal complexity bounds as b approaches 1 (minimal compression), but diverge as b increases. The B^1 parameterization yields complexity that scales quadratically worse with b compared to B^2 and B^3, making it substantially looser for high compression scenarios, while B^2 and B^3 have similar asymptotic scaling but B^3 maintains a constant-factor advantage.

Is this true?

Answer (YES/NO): YES